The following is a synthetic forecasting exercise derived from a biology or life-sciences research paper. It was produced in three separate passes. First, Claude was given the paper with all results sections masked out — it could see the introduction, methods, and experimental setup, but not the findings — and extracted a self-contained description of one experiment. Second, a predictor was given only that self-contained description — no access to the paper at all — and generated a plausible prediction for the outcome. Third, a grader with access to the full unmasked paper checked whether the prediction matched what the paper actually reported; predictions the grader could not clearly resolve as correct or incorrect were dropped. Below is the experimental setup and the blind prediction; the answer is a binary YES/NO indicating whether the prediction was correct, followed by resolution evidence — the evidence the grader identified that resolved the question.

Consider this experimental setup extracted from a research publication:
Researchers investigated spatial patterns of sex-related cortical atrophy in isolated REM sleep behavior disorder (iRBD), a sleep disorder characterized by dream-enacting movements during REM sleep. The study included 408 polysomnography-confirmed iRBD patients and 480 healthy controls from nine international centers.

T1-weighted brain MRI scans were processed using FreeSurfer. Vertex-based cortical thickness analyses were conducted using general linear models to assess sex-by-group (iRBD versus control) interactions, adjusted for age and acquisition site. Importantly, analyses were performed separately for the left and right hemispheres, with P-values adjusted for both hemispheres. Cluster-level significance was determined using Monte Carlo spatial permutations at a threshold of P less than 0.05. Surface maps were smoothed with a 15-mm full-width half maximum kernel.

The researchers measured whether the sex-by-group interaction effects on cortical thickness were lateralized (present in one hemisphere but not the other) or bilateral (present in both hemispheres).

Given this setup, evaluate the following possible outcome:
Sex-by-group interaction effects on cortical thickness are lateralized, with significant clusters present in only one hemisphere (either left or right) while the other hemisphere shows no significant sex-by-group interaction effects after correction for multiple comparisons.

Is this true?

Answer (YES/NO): NO